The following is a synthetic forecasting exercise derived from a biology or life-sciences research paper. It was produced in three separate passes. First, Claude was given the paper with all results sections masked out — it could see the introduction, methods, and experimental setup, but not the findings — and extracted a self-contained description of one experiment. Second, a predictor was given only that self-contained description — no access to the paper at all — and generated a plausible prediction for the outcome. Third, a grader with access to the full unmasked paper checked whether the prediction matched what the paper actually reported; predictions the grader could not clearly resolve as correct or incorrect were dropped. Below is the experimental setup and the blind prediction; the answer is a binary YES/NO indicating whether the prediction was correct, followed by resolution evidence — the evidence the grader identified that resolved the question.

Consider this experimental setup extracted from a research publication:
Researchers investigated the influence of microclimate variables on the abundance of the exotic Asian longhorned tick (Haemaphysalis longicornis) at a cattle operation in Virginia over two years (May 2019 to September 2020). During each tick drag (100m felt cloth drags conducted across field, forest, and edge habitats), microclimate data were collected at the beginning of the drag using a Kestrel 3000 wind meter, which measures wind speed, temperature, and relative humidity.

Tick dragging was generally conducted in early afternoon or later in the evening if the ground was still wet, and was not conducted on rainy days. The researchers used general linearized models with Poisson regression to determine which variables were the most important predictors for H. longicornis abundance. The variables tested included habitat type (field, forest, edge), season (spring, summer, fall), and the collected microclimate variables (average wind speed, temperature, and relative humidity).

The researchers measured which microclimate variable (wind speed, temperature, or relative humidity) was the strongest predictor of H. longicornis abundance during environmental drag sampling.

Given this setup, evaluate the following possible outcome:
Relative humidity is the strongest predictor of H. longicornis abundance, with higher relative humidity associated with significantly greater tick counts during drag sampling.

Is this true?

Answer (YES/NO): NO